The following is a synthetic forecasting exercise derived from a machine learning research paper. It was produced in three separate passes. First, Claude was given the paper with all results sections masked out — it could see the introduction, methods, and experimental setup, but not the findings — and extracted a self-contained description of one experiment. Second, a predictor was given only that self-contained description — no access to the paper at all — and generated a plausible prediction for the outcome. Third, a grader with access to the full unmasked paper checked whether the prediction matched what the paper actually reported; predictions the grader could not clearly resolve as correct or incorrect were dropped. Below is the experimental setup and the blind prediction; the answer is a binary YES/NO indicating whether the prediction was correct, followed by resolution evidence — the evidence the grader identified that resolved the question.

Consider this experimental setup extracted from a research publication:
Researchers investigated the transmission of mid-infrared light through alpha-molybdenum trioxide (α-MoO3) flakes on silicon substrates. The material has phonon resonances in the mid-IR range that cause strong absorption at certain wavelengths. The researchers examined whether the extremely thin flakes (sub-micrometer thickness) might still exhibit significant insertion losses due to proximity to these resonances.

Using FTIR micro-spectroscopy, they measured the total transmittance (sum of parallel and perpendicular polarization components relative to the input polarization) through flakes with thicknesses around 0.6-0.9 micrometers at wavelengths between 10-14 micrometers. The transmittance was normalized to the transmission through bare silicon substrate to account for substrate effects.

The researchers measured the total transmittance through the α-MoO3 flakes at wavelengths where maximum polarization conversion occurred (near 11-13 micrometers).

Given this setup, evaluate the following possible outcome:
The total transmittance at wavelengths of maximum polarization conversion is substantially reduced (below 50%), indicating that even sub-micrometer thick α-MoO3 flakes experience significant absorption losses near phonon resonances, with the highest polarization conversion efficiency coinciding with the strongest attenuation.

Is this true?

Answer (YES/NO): NO